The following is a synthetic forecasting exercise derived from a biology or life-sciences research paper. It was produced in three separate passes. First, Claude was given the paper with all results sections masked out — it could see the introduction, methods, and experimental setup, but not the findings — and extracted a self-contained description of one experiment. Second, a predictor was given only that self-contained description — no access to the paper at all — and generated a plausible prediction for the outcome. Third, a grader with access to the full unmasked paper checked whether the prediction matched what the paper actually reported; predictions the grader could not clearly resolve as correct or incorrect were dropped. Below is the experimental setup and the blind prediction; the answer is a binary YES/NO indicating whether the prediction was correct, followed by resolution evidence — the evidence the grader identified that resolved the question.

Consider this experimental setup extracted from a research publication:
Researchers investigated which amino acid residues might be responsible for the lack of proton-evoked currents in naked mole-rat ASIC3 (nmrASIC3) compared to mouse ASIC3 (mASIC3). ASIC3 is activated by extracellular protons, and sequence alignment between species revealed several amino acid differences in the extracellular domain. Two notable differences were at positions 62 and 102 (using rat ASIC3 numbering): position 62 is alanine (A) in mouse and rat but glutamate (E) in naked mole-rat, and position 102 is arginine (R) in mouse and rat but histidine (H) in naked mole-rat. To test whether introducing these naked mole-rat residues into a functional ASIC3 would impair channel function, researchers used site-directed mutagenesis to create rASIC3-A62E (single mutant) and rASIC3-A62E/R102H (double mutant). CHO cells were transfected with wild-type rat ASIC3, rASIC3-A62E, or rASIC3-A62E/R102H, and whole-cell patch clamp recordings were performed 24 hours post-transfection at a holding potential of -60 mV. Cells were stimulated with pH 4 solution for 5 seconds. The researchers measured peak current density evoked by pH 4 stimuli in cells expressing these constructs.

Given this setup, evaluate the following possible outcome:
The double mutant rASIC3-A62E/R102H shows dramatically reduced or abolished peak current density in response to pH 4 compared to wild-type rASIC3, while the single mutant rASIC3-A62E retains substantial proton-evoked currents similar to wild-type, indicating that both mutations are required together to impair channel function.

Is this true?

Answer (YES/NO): NO